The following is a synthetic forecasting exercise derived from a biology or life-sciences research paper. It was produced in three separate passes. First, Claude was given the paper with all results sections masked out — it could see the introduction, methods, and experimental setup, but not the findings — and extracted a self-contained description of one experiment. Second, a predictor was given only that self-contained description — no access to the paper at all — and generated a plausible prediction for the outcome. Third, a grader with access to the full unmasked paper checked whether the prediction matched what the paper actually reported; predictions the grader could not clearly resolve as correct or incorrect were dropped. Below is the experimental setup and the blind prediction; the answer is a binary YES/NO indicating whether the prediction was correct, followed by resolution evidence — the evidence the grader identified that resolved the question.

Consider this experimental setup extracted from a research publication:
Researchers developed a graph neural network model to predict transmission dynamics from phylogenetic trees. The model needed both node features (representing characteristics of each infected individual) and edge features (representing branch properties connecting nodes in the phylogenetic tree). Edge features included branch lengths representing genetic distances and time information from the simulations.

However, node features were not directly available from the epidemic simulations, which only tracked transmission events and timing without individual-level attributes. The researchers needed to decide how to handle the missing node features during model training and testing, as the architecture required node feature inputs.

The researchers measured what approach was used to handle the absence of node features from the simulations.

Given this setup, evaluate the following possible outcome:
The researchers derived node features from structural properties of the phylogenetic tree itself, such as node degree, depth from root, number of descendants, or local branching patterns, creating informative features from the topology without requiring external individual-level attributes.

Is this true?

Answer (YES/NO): NO